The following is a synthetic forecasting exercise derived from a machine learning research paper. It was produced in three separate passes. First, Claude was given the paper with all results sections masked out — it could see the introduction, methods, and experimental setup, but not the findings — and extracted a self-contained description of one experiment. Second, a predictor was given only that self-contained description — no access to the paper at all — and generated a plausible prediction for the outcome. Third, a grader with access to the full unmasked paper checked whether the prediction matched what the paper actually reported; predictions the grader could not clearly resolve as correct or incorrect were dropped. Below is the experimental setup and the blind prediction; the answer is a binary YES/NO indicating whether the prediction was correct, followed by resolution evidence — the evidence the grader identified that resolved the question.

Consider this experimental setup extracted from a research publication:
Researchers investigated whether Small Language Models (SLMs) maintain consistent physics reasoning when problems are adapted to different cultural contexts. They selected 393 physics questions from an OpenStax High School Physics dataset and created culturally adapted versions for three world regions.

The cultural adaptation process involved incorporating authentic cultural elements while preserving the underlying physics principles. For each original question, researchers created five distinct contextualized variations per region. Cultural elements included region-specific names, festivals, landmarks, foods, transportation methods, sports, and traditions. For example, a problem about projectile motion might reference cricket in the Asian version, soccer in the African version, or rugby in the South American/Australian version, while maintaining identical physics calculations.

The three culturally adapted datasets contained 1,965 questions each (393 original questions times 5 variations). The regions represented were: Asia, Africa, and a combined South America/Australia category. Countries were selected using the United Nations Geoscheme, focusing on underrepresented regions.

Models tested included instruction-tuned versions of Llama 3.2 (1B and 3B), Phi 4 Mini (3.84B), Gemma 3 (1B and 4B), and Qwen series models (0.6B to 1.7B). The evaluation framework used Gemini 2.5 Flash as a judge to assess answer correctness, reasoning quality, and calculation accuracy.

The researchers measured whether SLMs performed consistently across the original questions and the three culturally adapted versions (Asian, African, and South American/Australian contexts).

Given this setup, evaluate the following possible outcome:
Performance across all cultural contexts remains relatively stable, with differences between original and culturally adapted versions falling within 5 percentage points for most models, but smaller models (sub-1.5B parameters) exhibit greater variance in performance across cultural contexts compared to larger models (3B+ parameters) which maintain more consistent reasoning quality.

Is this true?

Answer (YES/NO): NO